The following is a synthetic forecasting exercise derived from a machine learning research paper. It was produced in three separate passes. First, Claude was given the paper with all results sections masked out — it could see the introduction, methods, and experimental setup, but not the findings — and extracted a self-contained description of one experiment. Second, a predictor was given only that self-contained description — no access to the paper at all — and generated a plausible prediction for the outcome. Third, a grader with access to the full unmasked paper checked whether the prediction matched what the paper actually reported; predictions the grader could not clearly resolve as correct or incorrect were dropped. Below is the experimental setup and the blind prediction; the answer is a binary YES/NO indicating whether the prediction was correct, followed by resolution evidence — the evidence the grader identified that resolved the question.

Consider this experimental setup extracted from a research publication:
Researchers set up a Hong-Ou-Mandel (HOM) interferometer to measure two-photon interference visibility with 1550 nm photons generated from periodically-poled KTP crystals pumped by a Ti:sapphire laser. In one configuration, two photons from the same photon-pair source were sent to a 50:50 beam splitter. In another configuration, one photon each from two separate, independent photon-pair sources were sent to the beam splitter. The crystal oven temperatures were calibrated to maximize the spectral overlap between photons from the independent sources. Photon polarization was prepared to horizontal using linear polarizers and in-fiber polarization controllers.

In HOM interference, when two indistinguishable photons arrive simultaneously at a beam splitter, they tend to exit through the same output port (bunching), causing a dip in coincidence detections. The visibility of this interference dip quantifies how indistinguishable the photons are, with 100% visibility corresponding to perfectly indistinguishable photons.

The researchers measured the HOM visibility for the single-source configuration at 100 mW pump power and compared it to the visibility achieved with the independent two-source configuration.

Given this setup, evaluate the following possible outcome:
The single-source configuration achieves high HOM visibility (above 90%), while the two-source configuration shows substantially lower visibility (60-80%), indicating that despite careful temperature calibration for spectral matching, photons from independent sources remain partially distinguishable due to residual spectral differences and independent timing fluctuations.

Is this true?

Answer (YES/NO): NO